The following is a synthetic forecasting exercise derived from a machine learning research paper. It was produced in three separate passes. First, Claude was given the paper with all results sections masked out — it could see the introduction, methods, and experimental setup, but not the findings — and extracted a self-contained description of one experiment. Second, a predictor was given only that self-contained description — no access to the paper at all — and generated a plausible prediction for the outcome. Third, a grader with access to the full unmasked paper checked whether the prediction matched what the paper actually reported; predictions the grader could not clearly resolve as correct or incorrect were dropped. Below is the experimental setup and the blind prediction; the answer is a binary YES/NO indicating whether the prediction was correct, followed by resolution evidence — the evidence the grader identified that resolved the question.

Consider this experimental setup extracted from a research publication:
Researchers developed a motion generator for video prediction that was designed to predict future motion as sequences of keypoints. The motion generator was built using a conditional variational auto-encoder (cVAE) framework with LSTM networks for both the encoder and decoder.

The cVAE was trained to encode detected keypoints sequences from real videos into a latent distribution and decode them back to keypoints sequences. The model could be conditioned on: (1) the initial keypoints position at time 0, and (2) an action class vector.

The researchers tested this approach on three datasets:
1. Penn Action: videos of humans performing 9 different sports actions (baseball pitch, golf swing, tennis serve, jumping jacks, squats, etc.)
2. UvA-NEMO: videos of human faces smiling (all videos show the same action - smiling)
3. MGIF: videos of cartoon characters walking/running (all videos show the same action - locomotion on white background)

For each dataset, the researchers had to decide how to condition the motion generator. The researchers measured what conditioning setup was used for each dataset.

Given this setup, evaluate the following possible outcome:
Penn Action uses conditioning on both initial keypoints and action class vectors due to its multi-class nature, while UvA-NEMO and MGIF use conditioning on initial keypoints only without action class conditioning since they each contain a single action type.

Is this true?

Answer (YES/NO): YES